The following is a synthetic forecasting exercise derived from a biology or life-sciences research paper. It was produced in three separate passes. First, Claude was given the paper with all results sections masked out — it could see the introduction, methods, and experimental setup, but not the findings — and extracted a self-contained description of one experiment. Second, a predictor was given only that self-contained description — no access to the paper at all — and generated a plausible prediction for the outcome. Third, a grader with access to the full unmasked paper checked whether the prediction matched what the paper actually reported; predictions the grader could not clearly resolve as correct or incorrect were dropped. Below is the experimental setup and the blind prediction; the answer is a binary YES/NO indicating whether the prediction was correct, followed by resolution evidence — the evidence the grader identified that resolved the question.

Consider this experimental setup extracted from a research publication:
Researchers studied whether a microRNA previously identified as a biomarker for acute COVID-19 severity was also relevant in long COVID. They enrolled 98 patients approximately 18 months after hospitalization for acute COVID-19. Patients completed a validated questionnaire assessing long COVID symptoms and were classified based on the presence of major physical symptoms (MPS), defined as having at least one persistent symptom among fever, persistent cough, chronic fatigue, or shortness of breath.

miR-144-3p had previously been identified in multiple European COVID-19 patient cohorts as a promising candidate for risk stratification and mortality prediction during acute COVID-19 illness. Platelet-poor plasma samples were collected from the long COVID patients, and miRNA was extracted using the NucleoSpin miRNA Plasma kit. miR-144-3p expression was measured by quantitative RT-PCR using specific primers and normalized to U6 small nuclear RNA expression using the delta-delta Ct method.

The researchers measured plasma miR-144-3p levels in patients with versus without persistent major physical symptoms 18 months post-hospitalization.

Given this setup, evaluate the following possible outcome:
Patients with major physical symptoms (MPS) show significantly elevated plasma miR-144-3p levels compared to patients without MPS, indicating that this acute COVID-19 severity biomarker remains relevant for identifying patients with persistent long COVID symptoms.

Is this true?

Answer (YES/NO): NO